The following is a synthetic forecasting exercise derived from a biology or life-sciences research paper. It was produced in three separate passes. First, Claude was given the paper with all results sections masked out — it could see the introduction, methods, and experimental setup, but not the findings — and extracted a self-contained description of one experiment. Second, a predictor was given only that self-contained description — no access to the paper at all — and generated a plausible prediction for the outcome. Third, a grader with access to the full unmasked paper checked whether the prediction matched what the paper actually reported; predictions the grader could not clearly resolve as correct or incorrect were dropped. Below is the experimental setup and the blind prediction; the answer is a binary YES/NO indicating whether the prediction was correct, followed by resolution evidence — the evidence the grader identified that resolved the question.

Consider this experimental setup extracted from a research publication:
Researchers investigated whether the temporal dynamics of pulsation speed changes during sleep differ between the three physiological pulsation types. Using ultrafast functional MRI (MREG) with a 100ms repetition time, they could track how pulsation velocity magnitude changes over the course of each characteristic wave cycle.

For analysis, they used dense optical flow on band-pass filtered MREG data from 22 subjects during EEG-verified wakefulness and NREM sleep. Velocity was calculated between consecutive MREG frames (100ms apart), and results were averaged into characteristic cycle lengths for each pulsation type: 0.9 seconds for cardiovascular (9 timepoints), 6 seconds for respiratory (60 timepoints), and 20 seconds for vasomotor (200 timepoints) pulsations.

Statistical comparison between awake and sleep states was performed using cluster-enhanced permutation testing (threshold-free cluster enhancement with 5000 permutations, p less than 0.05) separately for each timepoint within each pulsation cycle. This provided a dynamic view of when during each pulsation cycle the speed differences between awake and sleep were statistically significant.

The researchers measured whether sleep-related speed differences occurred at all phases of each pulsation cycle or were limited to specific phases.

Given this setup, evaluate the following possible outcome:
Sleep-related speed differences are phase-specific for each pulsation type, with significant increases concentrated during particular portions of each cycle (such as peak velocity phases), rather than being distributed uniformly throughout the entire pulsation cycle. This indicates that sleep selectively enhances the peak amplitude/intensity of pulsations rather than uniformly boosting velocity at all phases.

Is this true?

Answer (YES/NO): NO